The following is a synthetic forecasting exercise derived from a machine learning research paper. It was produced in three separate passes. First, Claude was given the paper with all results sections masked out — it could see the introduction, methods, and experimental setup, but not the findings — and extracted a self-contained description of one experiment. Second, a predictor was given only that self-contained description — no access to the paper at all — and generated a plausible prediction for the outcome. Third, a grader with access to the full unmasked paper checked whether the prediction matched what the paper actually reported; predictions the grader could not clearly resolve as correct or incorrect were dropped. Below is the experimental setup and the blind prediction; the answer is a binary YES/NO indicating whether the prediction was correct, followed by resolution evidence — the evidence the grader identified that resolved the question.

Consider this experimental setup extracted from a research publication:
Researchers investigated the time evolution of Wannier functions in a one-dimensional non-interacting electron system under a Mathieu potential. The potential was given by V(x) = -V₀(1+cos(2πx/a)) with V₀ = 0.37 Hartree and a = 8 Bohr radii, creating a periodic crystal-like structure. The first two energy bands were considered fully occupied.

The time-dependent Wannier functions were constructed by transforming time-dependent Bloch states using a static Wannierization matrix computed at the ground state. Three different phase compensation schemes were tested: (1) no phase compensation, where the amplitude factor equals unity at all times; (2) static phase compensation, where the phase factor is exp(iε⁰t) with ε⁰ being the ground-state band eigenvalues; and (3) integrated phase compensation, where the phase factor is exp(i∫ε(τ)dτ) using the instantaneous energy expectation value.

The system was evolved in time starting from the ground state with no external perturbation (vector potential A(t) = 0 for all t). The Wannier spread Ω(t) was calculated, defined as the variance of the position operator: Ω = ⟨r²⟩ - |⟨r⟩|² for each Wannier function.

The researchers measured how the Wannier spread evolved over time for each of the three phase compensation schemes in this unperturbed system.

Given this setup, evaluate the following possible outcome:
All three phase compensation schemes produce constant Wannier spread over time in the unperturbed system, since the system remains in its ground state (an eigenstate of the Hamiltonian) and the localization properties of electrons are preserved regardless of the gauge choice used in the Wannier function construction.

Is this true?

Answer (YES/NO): NO